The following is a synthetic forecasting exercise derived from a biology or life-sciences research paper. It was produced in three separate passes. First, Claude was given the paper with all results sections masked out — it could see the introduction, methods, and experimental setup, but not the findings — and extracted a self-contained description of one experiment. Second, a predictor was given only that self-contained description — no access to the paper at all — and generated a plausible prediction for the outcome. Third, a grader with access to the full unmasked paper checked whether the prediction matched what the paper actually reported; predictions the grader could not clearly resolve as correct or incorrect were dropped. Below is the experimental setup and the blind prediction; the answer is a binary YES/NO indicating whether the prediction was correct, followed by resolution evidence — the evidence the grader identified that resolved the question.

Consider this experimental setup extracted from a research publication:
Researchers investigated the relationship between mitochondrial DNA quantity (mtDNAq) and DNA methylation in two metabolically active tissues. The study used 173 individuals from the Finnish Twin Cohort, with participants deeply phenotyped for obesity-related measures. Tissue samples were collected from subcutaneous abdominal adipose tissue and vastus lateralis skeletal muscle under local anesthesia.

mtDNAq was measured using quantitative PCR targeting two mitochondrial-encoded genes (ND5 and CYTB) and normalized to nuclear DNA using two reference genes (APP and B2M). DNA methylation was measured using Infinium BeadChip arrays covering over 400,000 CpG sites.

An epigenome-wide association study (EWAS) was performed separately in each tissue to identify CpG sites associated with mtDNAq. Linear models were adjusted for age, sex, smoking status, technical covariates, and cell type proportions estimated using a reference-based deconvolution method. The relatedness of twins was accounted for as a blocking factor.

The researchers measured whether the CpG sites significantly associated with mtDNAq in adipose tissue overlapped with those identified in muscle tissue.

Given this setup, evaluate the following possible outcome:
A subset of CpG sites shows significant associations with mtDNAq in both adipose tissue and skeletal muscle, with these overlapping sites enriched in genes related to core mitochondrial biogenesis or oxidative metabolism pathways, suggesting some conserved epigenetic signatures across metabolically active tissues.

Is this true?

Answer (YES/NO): NO